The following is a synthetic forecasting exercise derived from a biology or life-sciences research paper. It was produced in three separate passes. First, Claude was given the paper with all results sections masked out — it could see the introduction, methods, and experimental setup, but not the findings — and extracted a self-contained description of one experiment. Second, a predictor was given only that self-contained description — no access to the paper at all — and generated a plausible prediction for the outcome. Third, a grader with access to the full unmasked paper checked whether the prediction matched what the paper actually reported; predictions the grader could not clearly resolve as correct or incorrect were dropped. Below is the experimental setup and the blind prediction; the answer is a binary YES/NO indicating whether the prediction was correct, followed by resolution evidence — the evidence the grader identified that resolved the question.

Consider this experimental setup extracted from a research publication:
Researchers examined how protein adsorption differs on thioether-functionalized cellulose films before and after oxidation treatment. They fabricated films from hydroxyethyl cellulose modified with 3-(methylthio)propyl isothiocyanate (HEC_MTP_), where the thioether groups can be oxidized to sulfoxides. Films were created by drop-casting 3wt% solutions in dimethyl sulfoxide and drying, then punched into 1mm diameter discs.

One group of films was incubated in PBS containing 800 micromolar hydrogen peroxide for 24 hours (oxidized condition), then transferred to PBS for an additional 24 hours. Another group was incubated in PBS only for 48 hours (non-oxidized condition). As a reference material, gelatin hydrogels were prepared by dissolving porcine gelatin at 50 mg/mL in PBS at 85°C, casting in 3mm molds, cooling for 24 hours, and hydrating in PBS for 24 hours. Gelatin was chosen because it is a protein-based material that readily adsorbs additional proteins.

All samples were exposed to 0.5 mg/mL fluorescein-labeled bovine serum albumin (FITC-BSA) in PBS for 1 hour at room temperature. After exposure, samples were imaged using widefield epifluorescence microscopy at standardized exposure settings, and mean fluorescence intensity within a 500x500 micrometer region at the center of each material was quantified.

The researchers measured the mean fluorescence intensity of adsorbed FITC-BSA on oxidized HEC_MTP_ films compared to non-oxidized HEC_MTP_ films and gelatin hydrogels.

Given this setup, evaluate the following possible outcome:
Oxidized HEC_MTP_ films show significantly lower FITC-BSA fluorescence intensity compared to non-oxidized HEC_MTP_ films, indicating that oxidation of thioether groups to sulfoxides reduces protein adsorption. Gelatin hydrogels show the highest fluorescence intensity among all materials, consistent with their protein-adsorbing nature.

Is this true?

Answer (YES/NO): NO